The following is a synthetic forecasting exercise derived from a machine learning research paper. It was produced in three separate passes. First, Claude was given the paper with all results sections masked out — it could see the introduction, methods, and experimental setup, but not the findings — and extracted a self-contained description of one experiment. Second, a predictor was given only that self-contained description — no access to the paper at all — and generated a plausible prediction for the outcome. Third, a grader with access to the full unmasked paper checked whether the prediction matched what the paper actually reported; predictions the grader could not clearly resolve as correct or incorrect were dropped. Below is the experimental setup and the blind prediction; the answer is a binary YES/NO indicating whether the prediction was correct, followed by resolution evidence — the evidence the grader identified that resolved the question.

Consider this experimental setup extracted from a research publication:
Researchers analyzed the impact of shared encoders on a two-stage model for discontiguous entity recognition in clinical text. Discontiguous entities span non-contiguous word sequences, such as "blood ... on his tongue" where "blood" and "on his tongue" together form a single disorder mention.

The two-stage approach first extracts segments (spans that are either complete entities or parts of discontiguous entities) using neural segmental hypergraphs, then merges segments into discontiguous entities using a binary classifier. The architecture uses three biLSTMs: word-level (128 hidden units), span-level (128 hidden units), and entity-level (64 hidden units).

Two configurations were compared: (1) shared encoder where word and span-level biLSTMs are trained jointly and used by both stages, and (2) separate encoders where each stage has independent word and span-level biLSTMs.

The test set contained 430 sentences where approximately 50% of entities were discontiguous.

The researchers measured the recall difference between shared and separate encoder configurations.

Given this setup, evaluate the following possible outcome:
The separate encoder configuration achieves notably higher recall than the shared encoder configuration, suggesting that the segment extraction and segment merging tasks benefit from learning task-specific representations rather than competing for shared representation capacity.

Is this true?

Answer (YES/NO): NO